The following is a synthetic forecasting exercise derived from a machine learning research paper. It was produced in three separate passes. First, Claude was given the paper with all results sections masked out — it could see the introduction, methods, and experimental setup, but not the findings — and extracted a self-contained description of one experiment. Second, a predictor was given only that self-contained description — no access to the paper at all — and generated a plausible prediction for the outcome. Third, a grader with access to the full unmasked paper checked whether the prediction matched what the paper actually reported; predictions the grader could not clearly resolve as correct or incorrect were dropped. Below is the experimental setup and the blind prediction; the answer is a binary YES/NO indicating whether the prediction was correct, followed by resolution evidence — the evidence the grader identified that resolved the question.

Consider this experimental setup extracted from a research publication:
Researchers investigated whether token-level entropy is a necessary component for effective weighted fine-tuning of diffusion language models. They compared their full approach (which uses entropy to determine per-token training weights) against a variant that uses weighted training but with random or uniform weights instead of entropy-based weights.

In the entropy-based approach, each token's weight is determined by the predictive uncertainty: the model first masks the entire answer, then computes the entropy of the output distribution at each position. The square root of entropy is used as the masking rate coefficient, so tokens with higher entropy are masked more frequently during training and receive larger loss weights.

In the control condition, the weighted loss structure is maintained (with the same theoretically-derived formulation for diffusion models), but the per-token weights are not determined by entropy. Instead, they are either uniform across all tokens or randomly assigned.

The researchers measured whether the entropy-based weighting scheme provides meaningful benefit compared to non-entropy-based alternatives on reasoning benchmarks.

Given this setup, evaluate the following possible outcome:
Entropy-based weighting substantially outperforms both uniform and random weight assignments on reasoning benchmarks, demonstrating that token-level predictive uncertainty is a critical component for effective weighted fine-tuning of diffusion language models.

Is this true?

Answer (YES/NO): YES